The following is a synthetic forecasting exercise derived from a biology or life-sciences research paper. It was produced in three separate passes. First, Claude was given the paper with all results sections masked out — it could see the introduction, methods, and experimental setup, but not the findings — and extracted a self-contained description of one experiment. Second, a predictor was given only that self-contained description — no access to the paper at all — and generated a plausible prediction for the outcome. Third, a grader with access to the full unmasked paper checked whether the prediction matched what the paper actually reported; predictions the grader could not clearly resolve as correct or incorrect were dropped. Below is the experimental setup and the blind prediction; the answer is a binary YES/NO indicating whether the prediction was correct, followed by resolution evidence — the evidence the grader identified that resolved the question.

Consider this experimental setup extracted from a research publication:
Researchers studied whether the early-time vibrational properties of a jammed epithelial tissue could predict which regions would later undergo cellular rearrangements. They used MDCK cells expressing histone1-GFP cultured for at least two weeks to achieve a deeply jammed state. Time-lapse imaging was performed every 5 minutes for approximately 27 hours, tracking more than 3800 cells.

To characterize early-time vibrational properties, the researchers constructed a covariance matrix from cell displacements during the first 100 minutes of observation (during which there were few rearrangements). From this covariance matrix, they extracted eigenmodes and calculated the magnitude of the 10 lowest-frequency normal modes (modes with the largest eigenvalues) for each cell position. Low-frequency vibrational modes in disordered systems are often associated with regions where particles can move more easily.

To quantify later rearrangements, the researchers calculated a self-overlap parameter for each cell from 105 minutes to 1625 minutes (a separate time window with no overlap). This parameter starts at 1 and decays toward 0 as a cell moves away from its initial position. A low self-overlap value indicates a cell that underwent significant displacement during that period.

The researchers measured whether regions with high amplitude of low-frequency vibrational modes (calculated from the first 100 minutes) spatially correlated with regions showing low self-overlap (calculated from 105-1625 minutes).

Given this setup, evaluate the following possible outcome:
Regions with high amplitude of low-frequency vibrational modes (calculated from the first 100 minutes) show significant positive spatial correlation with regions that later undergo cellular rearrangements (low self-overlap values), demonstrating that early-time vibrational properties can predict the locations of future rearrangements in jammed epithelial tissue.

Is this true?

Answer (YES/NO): YES